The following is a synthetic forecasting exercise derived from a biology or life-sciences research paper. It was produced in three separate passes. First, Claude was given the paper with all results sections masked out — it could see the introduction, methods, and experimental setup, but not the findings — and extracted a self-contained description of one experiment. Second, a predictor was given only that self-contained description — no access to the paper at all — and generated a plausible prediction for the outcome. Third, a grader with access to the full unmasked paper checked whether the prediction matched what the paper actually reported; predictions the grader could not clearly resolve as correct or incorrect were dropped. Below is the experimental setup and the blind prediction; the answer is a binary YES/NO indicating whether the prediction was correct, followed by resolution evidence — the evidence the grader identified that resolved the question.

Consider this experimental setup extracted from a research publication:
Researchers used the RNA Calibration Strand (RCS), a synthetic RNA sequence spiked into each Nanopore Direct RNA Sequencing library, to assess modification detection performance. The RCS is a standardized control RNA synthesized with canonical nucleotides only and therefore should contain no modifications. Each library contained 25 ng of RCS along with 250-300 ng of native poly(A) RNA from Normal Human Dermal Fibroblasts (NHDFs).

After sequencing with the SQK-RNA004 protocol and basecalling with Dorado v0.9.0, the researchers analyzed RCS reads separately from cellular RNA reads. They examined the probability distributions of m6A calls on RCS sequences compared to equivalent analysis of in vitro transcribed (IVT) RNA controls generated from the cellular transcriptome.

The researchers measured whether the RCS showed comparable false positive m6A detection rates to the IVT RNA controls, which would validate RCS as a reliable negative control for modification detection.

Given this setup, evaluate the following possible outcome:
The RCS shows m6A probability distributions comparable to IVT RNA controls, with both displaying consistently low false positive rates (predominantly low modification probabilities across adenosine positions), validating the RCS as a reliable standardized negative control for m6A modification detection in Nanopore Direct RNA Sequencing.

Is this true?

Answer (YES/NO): YES